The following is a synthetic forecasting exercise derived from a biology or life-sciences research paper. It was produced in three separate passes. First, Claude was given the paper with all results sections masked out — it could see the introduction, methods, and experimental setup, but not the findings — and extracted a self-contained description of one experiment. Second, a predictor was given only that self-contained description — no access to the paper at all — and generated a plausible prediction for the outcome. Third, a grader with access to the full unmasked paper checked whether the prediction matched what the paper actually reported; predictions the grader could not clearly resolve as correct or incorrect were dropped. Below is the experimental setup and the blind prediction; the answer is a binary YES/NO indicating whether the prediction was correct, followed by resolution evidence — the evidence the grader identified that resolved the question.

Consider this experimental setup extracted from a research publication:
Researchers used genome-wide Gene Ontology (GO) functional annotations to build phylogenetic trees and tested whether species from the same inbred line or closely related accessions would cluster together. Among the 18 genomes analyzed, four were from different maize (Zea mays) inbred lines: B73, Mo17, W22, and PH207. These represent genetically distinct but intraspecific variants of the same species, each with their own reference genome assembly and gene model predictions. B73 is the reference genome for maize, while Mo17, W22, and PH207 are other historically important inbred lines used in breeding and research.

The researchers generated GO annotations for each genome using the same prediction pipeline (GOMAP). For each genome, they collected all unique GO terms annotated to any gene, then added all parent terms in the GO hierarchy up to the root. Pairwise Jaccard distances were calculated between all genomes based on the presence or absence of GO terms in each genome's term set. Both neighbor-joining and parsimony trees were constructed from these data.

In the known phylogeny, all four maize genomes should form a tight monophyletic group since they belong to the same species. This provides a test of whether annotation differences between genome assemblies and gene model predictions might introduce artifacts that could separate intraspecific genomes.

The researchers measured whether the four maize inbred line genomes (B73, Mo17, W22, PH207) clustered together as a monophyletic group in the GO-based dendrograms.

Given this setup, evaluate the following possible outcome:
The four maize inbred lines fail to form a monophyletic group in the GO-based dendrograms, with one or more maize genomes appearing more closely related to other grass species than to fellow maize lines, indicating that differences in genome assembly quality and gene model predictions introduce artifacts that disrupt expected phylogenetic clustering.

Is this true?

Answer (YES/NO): NO